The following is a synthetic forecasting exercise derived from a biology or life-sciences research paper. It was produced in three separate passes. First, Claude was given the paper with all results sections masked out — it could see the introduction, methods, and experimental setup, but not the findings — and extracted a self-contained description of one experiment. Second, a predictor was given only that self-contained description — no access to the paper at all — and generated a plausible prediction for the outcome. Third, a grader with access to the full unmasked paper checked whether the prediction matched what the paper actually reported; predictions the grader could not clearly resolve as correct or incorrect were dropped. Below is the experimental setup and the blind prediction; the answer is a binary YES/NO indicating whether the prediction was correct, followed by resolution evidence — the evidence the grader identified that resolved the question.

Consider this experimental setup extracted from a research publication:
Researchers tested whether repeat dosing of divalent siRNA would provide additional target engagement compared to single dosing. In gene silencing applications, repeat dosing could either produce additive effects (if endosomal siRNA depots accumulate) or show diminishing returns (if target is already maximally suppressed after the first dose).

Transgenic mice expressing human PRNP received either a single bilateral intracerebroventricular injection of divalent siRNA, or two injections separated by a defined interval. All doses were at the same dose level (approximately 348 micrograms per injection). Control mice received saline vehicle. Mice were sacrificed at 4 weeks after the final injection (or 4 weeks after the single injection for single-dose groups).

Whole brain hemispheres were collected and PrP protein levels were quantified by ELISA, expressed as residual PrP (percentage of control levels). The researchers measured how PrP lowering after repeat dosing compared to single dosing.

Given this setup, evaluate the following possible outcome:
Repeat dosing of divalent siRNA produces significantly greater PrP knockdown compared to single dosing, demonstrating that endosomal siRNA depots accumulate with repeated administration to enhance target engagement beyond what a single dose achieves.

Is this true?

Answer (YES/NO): YES